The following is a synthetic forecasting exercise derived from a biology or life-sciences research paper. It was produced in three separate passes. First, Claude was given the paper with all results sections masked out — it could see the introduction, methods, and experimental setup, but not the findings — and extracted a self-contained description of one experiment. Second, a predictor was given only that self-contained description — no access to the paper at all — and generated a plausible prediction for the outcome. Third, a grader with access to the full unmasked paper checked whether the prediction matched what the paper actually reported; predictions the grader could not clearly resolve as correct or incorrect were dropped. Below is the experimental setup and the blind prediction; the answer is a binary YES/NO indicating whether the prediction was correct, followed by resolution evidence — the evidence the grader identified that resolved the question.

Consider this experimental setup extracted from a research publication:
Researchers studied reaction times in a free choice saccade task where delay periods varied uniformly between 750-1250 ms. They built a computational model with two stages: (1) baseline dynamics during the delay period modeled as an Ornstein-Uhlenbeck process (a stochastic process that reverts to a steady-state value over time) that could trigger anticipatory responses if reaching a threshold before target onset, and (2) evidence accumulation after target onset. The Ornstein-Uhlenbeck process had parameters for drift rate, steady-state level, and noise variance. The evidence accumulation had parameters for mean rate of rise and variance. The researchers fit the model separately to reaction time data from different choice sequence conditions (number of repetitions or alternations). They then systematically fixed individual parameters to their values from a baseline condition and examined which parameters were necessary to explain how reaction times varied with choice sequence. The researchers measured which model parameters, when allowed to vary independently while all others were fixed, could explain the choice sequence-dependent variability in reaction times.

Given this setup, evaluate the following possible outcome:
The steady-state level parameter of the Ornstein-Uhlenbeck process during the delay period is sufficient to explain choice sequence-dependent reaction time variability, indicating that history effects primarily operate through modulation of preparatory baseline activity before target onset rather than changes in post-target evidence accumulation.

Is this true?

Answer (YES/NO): NO